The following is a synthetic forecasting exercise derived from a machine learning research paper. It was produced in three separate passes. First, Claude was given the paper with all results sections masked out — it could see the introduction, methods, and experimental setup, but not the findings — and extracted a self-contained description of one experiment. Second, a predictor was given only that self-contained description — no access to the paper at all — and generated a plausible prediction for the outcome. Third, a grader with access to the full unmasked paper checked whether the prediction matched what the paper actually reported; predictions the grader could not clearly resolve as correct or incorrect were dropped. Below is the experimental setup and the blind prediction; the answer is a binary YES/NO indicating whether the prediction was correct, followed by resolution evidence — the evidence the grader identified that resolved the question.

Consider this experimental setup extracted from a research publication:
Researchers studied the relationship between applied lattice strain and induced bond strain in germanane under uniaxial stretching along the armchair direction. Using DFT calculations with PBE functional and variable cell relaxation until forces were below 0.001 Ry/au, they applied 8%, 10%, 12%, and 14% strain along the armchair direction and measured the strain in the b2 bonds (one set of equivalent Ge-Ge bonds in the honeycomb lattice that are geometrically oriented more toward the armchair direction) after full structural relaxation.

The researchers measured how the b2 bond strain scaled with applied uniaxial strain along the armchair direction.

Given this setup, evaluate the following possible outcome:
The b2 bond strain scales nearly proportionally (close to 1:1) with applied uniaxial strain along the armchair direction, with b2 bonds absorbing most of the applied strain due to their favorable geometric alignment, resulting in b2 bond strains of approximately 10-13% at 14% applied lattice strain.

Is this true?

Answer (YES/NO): NO